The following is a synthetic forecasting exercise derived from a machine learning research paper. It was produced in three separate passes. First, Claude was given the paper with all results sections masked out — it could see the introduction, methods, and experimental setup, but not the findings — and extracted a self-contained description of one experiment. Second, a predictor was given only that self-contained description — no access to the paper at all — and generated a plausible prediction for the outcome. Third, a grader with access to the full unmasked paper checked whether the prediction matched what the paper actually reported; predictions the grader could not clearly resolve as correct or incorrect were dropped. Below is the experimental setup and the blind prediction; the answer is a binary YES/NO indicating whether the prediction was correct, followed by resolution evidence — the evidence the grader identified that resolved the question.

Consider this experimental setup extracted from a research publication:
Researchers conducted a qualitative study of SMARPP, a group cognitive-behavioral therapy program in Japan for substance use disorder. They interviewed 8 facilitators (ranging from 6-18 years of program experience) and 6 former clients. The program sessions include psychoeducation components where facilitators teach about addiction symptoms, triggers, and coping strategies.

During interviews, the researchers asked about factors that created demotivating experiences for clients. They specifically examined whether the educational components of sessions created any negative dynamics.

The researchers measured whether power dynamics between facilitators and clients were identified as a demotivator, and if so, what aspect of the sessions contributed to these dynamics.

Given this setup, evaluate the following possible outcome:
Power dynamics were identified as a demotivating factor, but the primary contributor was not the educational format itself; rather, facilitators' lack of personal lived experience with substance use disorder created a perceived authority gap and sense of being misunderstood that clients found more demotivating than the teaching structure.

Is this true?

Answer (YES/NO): NO